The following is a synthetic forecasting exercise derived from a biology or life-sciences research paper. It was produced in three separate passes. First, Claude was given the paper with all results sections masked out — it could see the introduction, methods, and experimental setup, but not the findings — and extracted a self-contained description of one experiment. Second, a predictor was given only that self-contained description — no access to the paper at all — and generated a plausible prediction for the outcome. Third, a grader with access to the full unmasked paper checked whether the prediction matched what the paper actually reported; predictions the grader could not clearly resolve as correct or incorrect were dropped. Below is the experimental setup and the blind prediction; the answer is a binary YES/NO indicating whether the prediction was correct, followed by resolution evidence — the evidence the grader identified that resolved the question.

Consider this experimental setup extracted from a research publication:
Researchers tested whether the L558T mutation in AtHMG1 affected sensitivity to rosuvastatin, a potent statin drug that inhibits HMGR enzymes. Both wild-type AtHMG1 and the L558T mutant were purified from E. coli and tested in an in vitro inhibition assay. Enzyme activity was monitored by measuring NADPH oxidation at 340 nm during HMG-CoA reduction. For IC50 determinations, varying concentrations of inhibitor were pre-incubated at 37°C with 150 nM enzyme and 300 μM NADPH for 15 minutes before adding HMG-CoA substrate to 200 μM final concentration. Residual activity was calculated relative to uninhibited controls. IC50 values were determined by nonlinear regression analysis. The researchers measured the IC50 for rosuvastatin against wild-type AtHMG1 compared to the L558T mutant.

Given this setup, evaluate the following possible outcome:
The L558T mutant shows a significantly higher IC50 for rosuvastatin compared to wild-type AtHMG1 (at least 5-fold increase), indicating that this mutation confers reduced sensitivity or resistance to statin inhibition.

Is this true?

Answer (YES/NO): YES